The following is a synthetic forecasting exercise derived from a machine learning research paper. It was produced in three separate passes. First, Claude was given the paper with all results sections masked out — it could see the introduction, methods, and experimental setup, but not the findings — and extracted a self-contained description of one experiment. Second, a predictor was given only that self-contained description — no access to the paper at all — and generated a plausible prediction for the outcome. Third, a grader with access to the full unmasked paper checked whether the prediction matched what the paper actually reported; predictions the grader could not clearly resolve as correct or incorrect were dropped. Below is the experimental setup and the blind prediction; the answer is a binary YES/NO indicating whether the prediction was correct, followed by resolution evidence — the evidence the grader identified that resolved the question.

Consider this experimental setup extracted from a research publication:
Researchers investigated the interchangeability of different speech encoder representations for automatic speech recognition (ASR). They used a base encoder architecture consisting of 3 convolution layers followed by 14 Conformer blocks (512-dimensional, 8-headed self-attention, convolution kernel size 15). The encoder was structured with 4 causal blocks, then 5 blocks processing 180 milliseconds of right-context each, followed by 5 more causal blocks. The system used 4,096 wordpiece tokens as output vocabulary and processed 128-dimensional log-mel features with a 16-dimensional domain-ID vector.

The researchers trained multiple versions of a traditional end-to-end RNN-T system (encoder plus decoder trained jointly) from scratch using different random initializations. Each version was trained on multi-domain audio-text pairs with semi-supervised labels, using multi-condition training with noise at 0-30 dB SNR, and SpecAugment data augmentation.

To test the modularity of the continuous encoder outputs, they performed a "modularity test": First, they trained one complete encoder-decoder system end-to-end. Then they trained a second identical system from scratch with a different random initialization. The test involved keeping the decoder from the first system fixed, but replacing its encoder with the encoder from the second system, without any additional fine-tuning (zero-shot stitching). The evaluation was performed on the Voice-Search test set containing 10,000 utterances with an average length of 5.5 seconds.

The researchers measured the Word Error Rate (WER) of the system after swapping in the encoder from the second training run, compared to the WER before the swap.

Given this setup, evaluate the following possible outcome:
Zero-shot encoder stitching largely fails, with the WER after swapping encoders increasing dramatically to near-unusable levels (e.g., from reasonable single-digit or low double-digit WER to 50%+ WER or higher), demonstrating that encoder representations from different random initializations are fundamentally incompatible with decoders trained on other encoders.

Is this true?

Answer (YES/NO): YES